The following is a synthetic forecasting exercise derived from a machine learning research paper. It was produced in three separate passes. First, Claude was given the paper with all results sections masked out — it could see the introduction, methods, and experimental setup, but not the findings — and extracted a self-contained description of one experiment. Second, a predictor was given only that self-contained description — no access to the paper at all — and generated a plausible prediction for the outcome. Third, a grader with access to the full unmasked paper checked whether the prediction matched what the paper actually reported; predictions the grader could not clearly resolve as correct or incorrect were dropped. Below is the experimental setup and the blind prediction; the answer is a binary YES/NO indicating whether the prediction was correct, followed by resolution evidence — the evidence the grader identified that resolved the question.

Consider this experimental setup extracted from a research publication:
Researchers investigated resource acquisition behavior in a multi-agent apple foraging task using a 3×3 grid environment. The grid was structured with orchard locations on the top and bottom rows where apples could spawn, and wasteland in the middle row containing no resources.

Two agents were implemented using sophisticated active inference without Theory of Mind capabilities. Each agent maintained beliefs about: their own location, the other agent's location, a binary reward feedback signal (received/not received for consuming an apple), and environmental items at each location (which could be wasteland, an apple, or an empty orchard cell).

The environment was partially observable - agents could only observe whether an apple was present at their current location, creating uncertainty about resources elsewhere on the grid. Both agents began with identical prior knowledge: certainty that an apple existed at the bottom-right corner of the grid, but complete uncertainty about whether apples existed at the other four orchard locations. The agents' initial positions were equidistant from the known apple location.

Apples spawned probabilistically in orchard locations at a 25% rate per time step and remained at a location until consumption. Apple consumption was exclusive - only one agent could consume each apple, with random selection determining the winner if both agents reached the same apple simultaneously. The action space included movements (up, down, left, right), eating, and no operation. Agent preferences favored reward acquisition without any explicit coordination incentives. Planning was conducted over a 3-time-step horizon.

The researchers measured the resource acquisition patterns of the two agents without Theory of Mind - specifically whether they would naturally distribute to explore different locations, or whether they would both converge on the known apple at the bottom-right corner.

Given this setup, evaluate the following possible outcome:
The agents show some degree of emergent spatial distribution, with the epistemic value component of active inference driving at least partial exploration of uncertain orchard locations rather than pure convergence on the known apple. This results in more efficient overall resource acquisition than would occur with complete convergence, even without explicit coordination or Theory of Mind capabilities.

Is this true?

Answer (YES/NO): NO